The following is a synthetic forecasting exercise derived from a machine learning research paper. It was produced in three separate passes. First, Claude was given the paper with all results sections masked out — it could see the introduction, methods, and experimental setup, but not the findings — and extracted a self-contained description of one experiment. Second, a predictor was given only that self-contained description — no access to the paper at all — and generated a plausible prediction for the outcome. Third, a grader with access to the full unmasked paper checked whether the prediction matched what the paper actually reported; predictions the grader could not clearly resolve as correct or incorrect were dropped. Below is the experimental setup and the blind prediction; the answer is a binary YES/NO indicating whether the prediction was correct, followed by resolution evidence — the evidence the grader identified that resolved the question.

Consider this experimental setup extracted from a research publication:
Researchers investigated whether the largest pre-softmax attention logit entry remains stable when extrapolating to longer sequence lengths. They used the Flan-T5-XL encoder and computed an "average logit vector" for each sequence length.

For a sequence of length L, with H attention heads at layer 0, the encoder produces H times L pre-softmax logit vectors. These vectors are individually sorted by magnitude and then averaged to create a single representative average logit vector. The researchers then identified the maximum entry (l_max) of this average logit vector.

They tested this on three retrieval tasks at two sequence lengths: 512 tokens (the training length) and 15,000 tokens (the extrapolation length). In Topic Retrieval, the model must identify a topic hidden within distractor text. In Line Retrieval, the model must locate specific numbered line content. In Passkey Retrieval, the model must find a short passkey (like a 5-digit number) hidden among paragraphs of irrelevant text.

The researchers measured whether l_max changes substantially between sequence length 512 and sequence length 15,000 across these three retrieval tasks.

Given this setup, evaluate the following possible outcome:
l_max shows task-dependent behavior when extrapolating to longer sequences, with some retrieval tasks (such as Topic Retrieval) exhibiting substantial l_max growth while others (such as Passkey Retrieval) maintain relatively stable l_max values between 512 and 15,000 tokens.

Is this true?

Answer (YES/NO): NO